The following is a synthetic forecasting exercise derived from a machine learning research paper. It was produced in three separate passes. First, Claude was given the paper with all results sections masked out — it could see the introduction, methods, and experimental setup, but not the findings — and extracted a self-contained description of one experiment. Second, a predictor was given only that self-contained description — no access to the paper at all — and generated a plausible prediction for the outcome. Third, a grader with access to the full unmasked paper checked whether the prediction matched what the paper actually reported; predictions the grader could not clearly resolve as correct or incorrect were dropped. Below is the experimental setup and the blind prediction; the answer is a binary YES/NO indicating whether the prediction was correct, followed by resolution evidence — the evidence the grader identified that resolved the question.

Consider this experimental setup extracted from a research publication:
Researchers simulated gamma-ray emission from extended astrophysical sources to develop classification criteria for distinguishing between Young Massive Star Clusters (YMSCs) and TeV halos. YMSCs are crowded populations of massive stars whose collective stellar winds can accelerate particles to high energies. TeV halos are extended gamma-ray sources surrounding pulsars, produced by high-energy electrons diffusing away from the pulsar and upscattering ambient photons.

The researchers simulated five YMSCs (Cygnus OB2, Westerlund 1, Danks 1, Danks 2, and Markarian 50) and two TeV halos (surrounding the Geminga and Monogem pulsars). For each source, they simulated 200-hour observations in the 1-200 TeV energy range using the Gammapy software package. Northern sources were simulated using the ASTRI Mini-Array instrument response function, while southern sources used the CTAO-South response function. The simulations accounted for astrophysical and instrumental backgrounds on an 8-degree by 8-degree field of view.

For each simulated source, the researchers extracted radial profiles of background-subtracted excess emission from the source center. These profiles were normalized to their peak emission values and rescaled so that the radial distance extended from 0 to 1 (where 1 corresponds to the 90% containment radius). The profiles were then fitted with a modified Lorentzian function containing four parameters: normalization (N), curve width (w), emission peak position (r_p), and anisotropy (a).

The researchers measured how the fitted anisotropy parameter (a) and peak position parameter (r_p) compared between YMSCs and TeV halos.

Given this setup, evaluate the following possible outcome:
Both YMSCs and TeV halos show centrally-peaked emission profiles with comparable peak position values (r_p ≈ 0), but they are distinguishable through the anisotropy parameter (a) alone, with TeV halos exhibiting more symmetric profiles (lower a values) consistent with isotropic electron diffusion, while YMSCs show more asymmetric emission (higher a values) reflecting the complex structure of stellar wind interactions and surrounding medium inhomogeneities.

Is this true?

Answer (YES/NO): NO